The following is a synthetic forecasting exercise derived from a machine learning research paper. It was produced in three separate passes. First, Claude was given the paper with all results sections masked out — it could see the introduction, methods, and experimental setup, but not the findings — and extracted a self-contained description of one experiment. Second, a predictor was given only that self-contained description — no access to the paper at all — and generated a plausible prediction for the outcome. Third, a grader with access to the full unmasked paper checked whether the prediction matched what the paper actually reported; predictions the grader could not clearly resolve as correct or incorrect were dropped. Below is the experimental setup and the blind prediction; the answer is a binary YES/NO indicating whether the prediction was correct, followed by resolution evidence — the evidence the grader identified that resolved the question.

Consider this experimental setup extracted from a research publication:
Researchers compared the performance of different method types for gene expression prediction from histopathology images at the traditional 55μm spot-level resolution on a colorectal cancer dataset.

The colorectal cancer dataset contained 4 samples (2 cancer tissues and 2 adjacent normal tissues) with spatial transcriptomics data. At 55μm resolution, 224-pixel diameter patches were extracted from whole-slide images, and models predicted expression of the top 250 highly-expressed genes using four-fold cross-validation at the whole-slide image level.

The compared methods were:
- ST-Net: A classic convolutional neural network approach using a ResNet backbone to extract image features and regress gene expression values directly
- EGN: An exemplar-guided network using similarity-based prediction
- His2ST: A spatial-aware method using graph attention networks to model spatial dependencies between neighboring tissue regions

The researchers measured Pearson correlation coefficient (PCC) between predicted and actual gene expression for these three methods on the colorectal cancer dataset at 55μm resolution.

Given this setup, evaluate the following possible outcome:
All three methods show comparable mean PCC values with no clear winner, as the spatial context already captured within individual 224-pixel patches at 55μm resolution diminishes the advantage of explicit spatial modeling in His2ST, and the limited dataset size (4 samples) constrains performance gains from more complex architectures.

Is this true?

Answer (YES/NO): NO